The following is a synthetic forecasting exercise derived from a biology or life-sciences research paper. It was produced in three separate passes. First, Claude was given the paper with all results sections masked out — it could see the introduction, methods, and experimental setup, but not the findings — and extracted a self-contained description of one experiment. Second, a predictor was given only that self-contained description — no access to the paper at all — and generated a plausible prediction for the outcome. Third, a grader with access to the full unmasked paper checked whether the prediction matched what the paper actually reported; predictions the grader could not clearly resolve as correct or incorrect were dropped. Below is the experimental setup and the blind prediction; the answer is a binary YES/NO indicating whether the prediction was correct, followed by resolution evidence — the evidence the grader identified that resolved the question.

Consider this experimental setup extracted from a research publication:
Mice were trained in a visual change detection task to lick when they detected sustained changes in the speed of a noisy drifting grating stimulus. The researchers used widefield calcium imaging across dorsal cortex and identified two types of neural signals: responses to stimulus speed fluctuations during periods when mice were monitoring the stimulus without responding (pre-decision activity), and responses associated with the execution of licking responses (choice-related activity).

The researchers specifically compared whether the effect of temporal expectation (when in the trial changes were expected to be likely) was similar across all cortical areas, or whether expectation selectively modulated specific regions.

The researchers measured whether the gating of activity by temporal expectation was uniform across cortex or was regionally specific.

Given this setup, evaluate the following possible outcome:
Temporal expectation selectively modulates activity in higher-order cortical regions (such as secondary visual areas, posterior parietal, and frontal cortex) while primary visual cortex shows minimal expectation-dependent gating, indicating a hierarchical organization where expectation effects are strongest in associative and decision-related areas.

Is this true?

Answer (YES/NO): NO